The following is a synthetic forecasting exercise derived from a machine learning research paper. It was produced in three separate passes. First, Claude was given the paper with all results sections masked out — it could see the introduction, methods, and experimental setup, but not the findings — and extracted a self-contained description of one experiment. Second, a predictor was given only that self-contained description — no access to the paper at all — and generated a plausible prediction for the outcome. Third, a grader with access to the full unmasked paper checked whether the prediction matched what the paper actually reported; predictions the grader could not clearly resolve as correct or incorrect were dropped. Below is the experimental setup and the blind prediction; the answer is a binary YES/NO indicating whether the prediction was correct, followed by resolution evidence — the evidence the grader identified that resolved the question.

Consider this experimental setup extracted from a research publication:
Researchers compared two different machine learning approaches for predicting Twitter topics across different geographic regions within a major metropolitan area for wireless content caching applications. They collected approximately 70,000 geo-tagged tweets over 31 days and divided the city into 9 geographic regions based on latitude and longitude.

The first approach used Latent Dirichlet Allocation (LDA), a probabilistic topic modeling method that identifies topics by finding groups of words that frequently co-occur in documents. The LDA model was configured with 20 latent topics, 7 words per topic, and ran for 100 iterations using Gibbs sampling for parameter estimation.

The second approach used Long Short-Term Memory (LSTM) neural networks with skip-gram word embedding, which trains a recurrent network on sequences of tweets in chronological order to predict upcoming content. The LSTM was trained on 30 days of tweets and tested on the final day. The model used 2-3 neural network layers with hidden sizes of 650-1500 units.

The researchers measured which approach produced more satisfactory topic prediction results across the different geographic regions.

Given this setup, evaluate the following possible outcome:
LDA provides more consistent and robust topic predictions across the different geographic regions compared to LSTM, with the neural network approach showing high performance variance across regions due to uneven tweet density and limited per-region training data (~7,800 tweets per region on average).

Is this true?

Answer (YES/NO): NO